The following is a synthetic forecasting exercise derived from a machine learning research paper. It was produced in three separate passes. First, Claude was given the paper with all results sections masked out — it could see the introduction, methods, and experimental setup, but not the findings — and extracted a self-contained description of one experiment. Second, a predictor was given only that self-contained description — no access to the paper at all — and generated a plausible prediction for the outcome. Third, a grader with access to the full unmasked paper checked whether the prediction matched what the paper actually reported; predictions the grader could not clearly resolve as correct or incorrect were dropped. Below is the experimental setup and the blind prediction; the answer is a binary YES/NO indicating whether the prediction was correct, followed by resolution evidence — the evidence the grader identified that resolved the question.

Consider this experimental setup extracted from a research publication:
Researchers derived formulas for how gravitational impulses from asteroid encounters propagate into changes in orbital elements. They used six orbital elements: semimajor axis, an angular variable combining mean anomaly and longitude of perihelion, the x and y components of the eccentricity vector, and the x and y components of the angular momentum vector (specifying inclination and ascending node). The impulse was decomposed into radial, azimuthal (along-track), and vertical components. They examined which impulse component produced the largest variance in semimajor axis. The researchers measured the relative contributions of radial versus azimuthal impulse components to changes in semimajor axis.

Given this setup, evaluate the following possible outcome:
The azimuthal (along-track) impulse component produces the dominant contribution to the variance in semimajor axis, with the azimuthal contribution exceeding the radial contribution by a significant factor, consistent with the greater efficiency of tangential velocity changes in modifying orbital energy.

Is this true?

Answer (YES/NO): YES